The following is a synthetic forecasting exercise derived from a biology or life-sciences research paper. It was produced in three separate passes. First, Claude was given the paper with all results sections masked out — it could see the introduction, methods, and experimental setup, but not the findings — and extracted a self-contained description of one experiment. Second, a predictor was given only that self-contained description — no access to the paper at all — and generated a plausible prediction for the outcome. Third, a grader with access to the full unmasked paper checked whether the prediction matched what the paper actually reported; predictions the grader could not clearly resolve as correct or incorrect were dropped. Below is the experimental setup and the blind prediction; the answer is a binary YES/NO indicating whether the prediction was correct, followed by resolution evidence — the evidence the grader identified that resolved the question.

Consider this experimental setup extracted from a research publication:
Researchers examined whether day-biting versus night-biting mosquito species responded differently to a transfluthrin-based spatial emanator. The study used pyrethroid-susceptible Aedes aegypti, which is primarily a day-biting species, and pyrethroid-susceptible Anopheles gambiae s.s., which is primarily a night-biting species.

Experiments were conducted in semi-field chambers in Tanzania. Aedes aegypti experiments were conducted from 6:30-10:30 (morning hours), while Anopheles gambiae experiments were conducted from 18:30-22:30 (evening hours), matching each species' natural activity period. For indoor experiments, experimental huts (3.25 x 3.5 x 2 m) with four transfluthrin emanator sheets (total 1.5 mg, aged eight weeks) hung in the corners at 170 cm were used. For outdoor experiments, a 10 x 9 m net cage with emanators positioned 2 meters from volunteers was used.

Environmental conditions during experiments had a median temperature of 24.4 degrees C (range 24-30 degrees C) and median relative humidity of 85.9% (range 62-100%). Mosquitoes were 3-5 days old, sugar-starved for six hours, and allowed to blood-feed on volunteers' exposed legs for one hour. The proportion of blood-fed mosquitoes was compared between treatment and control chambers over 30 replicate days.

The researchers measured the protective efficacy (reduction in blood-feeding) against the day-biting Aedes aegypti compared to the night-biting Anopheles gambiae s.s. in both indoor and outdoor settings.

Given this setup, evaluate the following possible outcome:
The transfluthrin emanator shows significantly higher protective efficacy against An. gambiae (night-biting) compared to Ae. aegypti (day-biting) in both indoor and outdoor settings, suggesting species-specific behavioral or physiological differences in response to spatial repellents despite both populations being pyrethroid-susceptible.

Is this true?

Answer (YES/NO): NO